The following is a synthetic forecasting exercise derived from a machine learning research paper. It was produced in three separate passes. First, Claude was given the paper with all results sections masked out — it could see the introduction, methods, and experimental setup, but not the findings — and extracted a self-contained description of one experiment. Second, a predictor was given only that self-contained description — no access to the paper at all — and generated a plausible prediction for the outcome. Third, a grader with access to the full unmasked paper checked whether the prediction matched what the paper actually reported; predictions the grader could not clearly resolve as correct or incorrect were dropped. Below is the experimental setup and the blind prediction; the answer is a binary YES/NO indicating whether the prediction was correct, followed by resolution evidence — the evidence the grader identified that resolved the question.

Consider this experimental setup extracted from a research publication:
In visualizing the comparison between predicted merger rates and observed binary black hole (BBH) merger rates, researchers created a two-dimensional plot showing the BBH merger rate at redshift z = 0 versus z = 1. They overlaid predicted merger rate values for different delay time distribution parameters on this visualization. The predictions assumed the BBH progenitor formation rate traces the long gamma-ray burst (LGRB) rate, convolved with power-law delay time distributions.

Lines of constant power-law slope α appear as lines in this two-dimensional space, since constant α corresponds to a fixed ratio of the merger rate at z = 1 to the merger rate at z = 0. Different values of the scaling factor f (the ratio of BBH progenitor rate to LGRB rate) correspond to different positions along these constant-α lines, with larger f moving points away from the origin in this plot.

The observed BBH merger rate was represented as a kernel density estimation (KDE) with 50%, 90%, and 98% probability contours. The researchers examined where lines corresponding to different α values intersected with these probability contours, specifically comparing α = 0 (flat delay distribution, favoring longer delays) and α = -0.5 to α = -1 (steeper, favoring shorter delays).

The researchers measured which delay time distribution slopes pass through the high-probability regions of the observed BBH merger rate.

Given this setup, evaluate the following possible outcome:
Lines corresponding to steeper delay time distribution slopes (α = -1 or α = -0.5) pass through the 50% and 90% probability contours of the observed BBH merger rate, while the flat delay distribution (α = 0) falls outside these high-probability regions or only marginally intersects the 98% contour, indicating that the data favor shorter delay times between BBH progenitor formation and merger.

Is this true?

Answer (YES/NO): YES